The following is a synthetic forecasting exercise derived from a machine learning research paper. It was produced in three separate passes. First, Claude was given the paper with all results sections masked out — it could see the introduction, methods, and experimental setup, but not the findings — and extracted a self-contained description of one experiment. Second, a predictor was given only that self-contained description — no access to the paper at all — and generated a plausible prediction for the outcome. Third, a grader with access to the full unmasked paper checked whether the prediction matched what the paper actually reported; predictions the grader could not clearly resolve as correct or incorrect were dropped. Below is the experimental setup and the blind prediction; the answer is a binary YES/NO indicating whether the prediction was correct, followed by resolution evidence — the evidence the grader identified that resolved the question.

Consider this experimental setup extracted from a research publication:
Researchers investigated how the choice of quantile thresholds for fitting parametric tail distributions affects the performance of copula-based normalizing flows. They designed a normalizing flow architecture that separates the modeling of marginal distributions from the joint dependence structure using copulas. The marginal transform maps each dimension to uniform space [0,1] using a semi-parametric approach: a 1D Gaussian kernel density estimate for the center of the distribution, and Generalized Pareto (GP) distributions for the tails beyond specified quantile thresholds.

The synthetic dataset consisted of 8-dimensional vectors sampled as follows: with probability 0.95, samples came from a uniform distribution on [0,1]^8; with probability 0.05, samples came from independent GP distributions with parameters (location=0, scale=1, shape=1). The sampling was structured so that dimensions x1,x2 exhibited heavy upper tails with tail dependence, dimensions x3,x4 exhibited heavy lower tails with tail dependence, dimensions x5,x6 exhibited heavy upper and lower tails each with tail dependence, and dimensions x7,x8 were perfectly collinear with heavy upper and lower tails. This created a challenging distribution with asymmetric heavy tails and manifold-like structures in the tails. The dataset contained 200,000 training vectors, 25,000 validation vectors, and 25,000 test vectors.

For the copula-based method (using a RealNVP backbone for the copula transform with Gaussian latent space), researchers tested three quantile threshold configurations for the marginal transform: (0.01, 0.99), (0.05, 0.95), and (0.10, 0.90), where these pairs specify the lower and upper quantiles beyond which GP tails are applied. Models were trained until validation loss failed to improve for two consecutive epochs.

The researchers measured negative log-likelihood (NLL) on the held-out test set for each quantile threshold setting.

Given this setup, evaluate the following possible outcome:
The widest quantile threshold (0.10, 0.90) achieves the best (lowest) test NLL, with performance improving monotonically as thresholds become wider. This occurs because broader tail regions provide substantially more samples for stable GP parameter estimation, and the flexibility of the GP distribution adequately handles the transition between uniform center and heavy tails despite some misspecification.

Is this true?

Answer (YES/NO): NO